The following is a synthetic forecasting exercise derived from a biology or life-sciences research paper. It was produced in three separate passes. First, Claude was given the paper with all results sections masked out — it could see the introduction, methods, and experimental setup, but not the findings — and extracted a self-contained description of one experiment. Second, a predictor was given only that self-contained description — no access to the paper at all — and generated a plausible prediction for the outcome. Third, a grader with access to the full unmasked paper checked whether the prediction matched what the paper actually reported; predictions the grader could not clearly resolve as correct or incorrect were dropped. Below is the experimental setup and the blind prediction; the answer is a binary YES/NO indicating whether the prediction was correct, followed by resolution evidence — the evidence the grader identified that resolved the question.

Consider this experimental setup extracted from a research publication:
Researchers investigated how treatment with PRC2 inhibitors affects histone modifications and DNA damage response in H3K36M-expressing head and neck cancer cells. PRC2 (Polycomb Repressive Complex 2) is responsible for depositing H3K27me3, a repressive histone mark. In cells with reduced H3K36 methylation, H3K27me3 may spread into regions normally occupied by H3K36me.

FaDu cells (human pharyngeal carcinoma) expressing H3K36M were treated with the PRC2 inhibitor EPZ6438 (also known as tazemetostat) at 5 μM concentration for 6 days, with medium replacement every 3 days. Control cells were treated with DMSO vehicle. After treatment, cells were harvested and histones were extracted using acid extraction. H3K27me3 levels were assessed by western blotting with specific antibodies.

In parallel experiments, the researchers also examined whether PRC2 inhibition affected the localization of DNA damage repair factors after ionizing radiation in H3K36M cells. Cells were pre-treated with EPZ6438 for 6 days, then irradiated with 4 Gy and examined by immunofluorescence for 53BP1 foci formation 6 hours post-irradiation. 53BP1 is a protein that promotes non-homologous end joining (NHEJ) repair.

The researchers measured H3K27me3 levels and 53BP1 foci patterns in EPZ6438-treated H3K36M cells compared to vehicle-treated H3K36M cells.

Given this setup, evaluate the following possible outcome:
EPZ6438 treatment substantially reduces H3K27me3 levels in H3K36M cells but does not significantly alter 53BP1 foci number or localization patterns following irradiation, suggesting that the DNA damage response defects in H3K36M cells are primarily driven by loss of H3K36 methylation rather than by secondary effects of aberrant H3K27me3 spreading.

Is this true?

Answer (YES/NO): NO